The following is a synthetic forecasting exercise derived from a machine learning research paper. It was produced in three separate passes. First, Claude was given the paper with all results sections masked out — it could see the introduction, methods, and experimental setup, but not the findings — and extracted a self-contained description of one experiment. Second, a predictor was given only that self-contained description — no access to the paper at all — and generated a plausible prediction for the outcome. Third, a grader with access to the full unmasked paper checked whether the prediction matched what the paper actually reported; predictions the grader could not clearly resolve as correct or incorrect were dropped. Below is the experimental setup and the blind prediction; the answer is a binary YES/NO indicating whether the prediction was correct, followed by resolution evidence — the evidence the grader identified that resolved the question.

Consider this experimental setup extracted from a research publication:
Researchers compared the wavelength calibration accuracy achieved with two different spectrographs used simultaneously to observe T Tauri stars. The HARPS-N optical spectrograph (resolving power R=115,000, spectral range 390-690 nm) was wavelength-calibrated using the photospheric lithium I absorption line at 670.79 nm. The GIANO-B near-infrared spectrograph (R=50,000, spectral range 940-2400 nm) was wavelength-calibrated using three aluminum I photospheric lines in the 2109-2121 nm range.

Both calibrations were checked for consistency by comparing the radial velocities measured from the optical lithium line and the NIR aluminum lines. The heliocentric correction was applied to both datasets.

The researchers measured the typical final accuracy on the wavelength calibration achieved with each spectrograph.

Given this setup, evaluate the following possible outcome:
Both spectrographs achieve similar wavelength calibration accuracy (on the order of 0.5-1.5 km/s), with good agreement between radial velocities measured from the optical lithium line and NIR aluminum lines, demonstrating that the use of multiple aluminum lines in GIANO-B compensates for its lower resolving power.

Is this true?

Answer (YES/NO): NO